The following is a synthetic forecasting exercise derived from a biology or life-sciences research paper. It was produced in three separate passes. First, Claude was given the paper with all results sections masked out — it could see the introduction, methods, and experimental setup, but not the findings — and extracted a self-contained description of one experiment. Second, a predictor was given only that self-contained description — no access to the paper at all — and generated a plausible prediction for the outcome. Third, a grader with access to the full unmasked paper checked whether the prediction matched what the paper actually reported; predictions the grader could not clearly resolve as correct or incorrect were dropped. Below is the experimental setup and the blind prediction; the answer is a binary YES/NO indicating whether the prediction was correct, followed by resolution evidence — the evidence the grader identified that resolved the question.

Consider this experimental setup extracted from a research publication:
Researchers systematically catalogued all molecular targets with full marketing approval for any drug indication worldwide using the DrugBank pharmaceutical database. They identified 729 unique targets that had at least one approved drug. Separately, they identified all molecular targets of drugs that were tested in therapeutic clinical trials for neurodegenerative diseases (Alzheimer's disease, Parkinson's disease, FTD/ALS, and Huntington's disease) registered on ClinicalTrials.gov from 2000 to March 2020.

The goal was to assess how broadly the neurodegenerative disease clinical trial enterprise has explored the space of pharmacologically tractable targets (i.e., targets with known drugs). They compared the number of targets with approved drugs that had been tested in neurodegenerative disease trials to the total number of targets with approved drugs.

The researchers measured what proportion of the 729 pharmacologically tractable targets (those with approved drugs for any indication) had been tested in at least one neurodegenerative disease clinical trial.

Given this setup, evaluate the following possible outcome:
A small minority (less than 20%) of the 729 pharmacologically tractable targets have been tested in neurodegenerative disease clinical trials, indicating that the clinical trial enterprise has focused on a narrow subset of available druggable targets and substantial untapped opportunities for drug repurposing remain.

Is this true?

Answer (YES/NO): NO